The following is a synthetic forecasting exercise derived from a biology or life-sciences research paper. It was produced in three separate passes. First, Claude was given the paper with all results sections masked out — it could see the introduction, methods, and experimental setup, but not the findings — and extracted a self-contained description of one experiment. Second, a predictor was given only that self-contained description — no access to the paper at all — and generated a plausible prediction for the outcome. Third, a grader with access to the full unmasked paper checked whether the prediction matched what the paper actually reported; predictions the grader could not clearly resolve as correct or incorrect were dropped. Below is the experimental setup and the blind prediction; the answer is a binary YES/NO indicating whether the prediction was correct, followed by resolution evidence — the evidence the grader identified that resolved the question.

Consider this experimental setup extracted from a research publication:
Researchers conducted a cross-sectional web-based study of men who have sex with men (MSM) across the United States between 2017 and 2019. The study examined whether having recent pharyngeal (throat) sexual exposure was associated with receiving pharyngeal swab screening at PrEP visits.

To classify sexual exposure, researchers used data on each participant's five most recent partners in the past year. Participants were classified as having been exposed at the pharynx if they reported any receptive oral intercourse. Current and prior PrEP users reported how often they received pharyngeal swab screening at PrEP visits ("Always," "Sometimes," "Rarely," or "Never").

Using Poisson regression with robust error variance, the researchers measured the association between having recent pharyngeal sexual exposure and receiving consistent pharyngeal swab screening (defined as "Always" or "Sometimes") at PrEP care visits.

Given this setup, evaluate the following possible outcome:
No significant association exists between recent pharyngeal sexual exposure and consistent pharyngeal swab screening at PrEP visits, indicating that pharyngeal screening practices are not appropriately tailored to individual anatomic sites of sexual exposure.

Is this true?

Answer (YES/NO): YES